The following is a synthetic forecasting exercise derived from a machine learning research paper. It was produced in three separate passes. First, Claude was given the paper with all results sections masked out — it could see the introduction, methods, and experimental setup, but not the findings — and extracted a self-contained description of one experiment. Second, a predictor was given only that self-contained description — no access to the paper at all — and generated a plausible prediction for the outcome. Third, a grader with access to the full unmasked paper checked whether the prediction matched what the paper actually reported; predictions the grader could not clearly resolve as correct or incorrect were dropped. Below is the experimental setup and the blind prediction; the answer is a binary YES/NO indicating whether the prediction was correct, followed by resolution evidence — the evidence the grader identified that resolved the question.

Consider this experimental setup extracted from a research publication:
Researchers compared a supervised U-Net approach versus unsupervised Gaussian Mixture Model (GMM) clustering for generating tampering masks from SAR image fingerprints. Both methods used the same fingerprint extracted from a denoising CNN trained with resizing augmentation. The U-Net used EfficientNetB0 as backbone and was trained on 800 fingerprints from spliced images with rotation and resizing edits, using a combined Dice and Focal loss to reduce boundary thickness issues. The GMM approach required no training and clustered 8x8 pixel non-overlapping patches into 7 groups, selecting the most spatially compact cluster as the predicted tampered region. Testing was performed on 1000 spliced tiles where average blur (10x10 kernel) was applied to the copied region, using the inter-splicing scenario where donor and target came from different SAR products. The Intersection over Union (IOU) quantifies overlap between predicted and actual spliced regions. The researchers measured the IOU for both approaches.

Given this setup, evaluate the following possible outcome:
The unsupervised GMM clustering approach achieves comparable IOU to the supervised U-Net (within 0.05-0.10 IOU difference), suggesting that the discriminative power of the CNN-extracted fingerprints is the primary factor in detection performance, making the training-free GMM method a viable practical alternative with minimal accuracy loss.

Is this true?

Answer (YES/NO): NO